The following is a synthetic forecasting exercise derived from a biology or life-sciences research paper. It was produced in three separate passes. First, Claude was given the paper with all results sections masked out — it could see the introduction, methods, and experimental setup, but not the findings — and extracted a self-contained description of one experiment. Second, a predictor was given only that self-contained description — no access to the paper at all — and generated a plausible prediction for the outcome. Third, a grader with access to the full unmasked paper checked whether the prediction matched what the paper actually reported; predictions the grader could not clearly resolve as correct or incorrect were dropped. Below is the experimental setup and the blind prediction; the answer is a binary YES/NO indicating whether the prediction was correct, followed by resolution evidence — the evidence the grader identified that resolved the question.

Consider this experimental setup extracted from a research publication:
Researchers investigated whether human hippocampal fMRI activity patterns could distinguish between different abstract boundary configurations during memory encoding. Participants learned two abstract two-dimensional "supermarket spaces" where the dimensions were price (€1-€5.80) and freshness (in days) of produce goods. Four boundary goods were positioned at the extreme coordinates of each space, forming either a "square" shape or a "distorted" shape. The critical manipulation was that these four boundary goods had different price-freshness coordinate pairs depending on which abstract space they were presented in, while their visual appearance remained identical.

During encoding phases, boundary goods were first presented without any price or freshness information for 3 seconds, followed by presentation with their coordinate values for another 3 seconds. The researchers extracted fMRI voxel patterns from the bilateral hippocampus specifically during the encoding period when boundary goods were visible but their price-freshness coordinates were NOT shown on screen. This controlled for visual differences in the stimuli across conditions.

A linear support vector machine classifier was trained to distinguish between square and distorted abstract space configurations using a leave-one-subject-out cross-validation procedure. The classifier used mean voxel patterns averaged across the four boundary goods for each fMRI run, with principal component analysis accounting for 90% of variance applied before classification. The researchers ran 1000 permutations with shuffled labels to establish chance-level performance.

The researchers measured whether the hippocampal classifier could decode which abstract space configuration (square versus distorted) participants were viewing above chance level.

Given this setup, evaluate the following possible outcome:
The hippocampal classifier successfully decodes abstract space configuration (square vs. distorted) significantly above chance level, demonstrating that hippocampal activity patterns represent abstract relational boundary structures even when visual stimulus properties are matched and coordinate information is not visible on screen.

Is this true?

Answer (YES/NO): YES